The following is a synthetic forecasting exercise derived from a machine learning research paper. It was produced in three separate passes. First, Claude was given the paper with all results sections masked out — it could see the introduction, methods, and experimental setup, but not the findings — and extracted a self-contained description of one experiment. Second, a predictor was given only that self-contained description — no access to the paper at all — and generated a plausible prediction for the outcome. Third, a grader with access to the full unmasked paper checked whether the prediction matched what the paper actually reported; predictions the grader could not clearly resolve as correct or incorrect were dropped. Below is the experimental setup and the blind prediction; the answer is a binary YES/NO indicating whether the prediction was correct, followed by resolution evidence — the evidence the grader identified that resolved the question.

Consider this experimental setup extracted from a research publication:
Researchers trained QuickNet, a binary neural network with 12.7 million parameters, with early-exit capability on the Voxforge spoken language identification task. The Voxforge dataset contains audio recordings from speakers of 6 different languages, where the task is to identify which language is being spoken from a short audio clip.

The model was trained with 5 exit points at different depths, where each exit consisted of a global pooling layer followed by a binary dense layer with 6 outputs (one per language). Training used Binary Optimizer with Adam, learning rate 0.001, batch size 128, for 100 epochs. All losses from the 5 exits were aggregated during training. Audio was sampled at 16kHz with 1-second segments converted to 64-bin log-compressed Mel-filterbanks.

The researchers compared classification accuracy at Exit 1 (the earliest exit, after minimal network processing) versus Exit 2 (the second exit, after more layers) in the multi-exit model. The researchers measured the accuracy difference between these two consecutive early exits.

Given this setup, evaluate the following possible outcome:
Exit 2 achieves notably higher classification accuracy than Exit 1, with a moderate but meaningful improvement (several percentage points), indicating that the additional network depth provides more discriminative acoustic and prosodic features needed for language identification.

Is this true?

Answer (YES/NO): YES